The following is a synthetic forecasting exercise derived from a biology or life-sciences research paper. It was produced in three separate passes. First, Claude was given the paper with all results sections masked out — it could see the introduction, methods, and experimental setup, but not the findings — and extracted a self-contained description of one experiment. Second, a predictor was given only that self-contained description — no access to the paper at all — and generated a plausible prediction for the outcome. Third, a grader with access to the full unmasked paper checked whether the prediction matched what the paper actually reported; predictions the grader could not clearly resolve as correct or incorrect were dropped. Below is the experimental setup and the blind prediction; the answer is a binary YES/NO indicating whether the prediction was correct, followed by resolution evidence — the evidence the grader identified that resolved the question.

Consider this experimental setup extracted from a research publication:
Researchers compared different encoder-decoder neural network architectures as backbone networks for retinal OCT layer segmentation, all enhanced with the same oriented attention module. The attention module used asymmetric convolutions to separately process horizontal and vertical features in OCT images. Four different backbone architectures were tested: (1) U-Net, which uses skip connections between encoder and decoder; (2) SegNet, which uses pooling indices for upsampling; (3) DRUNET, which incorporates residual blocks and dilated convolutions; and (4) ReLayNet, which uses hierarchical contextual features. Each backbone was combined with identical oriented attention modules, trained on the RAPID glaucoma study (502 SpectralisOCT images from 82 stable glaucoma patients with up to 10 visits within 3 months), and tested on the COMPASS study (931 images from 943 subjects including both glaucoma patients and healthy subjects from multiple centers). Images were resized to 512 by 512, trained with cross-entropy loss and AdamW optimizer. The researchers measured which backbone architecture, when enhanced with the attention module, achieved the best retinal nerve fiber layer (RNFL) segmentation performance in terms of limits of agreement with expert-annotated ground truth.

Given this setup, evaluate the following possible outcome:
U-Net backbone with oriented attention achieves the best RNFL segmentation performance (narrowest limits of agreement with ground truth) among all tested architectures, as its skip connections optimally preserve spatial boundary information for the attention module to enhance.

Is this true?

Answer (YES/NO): YES